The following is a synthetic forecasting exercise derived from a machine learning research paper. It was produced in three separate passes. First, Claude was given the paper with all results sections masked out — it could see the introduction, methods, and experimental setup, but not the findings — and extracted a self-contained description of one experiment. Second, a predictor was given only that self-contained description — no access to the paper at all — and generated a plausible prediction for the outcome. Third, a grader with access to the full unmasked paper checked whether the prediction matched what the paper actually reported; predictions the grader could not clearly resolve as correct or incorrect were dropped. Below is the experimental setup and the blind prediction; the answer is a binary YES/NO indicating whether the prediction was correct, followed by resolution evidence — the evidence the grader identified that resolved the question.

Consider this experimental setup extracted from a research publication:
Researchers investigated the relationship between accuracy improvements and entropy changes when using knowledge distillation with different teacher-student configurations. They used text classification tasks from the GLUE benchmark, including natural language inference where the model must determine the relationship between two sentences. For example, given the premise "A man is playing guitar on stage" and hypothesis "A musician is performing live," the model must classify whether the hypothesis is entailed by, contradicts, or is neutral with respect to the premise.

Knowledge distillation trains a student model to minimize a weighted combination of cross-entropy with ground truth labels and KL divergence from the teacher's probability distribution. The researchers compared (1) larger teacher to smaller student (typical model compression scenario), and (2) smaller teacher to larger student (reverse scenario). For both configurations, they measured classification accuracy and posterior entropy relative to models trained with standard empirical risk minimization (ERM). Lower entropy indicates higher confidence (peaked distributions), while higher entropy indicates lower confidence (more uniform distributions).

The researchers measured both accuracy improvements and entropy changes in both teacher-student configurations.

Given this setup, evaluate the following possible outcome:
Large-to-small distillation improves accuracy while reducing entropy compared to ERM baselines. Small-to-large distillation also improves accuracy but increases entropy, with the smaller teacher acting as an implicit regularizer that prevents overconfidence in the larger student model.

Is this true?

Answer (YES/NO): NO